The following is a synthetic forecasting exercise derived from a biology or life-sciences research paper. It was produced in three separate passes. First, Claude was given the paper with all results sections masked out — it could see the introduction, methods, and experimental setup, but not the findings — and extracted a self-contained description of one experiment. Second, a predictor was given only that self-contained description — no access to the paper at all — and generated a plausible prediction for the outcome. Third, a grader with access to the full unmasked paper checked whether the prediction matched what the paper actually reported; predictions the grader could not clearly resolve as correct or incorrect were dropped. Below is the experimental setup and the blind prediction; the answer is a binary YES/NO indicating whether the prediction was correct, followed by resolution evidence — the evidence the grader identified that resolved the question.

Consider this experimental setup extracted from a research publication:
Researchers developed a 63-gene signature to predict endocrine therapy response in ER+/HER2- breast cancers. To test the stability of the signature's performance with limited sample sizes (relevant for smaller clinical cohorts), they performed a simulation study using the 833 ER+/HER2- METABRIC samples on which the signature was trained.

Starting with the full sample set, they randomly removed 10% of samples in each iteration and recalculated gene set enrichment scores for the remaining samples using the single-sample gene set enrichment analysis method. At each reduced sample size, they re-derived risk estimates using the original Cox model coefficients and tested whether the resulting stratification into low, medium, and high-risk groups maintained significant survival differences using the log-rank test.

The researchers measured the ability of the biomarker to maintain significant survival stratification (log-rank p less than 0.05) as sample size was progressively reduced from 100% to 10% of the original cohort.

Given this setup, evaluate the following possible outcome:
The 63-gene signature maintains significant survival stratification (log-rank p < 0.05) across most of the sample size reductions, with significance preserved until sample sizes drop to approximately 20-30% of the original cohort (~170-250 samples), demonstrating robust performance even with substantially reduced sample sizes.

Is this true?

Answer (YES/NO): NO